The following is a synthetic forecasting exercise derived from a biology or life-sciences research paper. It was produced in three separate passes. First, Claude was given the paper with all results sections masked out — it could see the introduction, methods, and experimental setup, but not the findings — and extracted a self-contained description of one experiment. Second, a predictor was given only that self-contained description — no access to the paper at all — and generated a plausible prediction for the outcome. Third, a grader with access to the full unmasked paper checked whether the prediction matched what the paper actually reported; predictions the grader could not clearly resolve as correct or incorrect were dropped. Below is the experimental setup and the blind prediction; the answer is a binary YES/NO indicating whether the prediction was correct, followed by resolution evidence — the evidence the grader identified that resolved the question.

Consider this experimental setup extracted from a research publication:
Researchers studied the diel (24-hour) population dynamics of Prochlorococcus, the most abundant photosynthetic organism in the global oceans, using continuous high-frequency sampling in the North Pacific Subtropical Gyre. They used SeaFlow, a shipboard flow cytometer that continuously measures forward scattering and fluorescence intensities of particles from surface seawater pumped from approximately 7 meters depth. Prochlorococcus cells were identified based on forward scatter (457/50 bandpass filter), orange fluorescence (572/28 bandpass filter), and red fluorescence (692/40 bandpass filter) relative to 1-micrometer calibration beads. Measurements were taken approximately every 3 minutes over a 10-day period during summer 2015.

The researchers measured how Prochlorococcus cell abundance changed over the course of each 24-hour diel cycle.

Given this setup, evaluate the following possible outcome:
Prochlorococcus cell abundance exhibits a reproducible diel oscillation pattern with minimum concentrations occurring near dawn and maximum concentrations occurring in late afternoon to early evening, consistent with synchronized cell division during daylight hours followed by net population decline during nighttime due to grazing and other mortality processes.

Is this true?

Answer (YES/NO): NO